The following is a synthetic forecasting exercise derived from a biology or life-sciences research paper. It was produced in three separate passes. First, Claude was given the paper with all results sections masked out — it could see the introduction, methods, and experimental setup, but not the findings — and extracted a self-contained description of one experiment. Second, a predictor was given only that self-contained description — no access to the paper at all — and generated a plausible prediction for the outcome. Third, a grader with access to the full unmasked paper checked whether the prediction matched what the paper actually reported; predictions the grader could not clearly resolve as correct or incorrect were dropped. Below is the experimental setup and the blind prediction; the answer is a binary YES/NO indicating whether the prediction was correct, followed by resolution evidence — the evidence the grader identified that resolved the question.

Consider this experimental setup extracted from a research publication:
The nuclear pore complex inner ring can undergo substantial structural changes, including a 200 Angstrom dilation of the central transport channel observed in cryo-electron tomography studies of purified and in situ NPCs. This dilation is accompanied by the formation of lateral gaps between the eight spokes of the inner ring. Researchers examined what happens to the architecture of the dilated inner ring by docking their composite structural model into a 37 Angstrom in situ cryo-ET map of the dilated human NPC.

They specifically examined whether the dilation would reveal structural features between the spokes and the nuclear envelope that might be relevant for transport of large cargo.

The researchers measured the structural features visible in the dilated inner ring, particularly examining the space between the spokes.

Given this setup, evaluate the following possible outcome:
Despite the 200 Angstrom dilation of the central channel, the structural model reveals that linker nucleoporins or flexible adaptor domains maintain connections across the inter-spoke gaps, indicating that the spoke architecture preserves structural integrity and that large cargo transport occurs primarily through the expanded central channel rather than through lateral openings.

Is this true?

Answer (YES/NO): NO